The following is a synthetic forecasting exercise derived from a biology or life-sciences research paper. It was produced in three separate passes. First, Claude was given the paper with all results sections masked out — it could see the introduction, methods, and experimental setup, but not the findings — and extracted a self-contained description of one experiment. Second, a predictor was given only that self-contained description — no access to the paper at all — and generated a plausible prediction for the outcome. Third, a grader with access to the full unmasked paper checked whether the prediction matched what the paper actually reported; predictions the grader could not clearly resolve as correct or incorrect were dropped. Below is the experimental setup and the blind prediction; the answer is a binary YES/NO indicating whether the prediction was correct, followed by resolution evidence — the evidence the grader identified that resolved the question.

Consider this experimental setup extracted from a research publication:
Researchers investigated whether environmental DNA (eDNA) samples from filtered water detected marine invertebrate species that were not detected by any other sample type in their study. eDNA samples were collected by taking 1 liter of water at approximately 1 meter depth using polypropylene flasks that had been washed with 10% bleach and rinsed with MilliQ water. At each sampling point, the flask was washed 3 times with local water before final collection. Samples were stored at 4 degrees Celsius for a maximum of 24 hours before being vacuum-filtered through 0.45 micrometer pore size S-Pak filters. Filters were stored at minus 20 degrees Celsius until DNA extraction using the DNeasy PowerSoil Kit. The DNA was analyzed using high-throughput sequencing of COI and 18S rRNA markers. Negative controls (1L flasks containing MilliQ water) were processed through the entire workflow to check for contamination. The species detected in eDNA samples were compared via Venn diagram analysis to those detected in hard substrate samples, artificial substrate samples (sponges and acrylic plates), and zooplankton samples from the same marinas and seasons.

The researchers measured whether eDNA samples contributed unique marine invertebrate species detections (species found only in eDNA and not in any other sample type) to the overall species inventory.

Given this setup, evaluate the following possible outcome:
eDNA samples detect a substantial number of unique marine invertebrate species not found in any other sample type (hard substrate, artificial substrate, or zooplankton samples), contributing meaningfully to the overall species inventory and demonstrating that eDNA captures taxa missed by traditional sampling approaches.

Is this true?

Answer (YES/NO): YES